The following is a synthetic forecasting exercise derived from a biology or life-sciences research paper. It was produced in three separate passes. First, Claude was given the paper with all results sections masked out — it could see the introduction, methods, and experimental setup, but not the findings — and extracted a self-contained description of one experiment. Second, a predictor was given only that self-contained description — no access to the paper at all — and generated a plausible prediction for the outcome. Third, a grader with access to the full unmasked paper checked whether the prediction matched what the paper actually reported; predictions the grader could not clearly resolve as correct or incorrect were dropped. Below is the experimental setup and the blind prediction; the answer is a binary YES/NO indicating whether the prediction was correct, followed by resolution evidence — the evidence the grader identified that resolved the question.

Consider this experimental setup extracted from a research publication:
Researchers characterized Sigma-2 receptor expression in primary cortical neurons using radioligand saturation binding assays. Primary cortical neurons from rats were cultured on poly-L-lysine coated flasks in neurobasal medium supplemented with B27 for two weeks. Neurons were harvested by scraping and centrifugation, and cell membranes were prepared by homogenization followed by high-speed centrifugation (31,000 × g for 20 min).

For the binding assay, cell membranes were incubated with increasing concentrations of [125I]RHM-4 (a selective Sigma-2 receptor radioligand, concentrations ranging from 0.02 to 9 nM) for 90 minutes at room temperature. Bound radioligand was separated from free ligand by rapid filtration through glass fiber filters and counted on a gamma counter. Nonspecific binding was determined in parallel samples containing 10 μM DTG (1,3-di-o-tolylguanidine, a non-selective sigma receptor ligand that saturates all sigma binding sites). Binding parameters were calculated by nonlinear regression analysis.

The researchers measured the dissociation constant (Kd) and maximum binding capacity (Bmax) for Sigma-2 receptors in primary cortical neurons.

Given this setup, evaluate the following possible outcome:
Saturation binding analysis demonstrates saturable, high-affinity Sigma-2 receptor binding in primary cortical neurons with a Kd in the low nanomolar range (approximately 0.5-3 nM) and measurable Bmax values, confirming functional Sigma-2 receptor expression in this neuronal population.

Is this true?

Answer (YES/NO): YES